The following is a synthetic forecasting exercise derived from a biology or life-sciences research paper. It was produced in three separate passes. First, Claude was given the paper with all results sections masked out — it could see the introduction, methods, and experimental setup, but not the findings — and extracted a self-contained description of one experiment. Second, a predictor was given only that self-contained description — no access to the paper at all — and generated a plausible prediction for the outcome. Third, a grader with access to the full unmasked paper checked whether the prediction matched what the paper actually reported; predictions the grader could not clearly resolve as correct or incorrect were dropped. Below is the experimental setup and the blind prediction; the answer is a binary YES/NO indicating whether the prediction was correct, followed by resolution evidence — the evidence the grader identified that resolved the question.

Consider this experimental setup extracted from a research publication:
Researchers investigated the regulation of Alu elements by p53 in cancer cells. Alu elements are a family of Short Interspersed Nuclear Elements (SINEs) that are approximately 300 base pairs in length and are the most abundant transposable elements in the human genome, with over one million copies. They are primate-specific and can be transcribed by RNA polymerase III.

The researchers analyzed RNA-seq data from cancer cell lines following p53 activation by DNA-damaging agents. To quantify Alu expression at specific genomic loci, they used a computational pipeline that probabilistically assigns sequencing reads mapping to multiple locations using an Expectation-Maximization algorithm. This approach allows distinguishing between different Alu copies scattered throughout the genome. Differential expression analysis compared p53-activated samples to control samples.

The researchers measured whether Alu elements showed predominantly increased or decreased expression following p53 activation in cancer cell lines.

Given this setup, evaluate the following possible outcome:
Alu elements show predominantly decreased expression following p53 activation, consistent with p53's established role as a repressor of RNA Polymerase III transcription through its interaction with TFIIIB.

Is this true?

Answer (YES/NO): YES